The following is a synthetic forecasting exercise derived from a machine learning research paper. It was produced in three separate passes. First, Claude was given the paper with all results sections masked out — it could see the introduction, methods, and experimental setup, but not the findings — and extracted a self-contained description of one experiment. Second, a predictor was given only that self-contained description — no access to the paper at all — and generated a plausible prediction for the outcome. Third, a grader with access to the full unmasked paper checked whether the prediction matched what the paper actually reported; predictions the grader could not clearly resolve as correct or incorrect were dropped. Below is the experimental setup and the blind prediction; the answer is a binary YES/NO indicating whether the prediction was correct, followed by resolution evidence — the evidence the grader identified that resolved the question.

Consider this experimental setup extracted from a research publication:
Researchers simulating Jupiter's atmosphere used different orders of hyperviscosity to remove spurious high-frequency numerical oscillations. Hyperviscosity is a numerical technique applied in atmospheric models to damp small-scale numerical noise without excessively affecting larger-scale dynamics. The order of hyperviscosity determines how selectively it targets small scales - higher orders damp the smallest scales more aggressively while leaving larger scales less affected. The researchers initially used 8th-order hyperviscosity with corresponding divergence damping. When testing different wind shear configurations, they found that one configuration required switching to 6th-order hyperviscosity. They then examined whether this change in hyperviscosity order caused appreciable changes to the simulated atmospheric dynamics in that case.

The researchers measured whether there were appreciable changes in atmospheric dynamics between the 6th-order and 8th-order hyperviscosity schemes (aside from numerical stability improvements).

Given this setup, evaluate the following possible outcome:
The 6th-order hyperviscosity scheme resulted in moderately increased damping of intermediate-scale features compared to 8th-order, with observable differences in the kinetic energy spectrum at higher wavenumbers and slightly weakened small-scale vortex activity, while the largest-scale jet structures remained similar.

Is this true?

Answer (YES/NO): NO